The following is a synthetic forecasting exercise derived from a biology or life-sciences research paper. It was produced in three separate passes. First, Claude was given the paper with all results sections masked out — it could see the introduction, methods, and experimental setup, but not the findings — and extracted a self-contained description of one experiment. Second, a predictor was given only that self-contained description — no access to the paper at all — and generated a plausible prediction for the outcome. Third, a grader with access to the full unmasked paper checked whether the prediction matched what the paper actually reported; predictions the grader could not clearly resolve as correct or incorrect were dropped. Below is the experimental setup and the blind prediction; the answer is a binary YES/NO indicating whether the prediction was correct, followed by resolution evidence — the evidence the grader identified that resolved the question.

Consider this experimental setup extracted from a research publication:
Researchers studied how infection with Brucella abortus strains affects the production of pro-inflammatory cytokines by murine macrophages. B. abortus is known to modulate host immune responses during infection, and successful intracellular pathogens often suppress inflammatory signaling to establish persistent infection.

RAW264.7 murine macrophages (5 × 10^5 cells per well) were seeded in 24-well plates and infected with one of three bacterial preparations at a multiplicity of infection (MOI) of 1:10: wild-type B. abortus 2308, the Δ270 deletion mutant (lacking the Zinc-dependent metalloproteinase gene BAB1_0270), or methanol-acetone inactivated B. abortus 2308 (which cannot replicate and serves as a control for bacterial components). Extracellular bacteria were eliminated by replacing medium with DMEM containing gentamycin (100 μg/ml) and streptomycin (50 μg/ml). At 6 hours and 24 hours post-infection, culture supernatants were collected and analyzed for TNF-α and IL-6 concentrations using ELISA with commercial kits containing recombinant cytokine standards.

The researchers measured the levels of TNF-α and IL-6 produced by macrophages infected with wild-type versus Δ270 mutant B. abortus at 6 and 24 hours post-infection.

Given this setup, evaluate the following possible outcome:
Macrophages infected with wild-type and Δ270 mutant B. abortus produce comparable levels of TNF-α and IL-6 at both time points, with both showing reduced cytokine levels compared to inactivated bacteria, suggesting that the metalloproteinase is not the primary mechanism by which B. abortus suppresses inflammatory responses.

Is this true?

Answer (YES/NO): NO